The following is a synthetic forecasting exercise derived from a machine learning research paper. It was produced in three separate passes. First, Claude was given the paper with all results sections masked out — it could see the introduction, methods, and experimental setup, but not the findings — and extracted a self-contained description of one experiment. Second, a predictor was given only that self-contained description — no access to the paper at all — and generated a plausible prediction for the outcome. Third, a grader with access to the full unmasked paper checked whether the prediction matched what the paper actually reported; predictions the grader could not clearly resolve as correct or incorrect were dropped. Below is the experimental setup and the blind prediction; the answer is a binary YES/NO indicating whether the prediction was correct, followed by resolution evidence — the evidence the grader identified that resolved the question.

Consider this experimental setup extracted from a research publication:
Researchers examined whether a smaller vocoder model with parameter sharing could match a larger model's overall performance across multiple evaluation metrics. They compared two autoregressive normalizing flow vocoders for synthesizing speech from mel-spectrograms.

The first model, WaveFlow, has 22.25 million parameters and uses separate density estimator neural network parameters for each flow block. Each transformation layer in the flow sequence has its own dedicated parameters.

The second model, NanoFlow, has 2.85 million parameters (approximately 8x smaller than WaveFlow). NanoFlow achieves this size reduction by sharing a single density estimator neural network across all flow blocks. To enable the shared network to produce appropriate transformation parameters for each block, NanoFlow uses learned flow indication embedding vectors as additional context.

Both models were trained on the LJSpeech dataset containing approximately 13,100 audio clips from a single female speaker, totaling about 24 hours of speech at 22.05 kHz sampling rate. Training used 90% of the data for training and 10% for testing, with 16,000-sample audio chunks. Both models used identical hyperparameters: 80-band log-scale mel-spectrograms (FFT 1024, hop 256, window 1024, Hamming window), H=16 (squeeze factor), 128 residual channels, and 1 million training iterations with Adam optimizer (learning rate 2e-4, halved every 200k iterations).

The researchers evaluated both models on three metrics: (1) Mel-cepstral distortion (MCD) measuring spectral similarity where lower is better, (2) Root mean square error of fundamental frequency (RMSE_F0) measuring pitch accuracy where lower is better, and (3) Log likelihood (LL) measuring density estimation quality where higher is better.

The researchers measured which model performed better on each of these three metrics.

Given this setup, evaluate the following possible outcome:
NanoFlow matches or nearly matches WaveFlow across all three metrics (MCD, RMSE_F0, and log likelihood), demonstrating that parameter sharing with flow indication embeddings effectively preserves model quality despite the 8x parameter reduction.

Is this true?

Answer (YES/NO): NO